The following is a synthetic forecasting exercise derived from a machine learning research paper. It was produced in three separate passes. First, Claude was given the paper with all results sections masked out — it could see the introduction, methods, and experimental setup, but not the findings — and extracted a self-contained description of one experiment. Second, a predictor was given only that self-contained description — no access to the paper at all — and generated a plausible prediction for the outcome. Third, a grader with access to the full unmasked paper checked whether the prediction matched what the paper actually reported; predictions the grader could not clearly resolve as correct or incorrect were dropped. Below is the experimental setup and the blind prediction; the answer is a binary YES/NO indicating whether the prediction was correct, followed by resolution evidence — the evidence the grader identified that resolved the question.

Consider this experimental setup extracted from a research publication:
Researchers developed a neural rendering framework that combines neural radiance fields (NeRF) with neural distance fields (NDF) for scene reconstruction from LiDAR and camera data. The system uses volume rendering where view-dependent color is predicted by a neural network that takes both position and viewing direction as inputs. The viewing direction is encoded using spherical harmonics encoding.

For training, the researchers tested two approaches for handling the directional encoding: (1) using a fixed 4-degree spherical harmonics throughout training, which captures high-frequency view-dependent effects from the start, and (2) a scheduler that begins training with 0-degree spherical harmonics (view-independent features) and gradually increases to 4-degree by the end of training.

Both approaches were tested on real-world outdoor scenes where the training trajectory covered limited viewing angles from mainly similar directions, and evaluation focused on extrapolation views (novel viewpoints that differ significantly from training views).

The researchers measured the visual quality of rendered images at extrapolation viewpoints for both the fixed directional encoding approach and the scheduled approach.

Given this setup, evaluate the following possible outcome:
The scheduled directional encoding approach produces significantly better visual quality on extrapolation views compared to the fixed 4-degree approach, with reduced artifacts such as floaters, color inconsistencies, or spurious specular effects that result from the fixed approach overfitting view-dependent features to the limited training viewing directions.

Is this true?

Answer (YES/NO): NO